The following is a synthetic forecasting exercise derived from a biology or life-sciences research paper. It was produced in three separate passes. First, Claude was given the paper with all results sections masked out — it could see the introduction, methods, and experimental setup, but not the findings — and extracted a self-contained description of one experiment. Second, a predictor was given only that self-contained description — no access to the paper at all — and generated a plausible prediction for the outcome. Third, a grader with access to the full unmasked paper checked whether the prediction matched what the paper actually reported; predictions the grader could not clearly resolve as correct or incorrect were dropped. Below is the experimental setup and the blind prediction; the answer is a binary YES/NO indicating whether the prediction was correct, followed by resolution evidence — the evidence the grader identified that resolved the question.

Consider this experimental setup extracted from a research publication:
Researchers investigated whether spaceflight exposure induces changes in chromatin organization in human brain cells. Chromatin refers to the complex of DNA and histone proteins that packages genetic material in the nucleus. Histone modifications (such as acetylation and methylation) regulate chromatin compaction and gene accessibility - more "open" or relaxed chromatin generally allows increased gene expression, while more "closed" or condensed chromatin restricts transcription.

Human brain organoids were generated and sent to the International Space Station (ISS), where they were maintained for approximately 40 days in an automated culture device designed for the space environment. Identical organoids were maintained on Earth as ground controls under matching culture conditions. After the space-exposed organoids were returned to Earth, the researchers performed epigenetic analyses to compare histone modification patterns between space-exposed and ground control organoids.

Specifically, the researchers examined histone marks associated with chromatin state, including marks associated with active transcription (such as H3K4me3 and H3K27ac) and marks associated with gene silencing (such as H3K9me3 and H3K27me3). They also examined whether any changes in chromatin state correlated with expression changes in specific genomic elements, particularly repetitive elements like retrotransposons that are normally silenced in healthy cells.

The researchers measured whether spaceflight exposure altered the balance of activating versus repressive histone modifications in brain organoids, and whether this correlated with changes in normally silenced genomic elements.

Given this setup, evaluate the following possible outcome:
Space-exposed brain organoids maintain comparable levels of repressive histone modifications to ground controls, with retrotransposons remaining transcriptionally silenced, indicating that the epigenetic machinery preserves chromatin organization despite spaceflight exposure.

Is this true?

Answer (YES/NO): NO